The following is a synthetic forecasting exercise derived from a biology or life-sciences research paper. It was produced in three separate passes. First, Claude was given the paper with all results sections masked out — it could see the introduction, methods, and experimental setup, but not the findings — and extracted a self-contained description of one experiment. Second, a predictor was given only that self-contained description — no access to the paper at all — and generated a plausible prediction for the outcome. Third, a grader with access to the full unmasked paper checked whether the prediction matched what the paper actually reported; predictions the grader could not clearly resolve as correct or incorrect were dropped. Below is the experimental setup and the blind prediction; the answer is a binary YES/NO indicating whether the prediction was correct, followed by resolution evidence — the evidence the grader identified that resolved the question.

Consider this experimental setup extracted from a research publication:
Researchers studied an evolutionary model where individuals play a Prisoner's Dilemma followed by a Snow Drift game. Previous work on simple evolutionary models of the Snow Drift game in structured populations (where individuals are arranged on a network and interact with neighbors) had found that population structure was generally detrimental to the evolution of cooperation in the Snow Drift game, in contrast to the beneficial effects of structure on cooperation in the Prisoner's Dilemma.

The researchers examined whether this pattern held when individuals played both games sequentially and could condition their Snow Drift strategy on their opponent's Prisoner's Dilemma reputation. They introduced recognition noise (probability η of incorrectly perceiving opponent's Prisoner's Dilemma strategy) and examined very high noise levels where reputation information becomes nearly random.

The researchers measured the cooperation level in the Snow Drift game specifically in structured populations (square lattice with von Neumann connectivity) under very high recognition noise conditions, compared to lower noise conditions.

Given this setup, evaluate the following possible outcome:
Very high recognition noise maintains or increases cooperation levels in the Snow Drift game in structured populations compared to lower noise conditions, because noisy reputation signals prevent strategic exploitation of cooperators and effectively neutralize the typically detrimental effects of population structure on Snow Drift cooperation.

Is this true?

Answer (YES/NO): NO